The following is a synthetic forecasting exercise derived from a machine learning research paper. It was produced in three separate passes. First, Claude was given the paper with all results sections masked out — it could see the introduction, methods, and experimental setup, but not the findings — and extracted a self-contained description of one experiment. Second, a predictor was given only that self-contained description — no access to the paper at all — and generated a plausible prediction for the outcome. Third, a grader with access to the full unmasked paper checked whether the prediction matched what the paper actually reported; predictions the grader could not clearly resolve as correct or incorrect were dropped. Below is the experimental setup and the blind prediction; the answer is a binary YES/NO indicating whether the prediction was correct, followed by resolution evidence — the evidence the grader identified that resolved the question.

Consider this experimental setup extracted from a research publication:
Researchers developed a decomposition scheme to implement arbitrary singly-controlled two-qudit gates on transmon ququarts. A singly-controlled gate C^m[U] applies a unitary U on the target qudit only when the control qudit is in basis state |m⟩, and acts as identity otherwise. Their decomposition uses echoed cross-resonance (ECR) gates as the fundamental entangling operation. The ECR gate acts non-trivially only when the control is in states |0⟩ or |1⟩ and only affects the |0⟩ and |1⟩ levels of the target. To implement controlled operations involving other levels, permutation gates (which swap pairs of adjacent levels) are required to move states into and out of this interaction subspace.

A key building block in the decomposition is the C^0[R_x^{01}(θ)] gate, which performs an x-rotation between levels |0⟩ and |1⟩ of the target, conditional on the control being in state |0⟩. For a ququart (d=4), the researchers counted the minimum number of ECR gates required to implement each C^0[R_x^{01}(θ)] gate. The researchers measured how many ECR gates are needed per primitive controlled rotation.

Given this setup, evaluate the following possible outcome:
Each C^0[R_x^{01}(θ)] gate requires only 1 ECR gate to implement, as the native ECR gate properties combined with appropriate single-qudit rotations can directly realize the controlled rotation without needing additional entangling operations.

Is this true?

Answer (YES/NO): NO